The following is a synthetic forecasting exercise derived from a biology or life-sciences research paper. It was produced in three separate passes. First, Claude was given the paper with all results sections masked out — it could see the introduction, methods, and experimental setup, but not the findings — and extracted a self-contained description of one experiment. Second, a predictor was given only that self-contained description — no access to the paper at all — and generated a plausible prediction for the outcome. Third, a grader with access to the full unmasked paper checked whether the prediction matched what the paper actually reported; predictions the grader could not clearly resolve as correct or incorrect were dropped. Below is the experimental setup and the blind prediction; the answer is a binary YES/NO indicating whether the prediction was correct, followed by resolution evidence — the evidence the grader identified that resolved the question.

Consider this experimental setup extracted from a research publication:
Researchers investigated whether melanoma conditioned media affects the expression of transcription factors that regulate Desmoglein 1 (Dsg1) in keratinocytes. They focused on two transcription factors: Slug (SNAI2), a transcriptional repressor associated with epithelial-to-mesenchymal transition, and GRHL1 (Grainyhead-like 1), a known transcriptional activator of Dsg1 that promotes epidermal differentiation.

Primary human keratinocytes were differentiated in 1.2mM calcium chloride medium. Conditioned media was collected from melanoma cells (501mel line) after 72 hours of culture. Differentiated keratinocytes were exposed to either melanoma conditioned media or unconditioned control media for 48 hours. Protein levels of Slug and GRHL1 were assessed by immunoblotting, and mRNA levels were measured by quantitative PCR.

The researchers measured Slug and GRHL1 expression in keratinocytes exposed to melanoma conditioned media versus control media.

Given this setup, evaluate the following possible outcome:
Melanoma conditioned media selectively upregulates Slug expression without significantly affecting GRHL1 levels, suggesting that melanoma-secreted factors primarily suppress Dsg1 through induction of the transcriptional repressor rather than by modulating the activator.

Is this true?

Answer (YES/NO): NO